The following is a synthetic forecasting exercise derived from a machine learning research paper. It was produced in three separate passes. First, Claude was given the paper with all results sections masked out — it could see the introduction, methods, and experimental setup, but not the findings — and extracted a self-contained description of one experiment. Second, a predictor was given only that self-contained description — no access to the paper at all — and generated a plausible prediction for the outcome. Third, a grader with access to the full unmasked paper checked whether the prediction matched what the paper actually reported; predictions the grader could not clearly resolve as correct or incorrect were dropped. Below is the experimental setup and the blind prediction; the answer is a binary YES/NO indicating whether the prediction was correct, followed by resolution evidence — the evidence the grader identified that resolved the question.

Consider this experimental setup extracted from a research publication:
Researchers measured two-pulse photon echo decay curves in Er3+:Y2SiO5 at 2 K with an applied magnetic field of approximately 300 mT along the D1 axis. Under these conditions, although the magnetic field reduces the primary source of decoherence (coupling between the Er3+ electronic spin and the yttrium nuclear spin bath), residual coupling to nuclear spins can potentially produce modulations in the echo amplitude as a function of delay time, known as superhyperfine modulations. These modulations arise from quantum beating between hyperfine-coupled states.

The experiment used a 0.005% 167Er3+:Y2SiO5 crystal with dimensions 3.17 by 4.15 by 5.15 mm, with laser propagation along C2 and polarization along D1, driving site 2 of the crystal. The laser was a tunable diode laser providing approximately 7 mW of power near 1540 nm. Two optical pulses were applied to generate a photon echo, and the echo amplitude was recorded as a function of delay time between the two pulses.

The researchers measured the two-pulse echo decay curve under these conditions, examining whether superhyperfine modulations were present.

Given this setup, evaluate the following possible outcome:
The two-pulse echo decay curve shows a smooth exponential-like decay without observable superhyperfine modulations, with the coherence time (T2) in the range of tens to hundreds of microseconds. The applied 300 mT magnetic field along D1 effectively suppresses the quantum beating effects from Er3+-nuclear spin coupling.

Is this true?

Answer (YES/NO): NO